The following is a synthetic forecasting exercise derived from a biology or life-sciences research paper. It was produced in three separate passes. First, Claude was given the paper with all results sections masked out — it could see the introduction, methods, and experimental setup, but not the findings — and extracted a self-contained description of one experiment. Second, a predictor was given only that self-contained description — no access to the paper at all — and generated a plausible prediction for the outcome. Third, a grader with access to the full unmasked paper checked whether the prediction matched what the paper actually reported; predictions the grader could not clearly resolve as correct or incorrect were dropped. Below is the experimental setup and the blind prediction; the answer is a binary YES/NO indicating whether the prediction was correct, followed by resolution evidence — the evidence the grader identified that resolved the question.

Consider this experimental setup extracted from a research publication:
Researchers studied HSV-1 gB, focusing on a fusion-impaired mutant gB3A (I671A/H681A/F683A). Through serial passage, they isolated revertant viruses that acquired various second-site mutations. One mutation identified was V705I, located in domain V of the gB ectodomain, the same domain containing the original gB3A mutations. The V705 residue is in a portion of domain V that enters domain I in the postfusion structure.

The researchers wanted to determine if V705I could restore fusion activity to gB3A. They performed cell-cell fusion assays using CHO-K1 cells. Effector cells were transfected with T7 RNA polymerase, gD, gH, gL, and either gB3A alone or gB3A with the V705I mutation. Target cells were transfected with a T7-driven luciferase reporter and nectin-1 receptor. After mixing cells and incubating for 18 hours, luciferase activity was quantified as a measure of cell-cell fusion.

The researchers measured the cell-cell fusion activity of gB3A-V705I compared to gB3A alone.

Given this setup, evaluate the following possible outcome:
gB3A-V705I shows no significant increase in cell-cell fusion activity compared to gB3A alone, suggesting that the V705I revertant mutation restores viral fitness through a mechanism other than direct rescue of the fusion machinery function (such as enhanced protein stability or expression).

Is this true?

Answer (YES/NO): NO